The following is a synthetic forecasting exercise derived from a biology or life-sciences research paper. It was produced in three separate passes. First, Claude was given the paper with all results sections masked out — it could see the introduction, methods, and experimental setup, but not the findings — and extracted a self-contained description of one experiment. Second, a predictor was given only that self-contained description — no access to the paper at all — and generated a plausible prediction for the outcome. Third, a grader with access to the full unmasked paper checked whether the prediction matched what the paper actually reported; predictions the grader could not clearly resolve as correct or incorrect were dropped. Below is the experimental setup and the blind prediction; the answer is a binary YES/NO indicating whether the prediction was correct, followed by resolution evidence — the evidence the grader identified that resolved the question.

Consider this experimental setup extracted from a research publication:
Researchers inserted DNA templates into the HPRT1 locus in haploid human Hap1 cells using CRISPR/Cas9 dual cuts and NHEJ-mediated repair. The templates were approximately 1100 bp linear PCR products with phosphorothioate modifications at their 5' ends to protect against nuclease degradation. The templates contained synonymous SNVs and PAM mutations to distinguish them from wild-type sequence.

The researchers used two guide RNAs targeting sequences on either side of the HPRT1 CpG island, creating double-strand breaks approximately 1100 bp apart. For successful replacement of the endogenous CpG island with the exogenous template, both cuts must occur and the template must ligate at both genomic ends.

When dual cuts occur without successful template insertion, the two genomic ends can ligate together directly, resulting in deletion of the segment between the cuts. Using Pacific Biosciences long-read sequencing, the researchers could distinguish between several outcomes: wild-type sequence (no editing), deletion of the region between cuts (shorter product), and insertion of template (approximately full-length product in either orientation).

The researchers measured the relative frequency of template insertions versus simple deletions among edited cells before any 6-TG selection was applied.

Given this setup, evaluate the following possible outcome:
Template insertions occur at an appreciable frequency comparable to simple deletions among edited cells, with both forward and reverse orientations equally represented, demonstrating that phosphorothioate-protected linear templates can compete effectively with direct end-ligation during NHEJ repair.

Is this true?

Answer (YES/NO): NO